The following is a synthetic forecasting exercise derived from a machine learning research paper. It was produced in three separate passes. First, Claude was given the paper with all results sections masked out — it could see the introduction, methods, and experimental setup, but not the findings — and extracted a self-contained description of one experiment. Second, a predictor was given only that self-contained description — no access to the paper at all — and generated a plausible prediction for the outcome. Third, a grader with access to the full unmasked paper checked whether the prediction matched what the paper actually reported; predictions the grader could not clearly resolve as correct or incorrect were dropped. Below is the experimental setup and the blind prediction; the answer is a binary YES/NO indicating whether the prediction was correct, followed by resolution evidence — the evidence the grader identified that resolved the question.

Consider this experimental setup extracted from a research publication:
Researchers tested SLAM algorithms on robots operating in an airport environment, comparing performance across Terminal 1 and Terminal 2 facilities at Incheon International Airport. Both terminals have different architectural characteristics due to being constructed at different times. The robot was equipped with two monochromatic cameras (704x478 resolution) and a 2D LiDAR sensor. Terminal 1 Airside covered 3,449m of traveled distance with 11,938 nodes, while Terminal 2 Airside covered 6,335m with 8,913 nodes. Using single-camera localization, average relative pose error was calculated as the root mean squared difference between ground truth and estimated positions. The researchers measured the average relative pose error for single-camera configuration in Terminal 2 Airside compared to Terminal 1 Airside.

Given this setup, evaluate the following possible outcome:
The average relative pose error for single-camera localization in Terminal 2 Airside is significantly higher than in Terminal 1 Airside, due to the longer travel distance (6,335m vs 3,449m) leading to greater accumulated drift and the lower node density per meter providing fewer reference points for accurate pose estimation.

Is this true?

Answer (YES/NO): NO